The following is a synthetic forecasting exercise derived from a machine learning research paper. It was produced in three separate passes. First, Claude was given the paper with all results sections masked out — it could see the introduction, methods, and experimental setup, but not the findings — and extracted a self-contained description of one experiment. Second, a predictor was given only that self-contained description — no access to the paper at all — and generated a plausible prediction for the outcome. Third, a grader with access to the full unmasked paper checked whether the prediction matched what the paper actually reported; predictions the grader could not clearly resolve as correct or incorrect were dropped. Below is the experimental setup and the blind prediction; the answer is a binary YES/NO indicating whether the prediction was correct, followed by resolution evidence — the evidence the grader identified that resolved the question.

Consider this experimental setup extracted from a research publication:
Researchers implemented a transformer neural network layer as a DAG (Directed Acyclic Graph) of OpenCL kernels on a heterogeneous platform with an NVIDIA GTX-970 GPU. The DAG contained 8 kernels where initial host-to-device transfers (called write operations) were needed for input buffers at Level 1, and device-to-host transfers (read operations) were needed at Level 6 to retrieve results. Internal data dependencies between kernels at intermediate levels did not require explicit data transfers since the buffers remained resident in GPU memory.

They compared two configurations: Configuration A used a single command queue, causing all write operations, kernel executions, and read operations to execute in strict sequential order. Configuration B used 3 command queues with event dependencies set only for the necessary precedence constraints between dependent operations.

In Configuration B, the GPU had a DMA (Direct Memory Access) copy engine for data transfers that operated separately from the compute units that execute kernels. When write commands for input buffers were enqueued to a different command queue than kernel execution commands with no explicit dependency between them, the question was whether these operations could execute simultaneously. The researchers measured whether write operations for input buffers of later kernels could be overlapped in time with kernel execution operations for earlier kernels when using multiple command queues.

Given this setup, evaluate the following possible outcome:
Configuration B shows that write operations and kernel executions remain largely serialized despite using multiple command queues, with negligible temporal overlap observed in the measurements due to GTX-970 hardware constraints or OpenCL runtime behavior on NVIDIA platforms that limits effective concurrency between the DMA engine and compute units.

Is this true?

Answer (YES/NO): NO